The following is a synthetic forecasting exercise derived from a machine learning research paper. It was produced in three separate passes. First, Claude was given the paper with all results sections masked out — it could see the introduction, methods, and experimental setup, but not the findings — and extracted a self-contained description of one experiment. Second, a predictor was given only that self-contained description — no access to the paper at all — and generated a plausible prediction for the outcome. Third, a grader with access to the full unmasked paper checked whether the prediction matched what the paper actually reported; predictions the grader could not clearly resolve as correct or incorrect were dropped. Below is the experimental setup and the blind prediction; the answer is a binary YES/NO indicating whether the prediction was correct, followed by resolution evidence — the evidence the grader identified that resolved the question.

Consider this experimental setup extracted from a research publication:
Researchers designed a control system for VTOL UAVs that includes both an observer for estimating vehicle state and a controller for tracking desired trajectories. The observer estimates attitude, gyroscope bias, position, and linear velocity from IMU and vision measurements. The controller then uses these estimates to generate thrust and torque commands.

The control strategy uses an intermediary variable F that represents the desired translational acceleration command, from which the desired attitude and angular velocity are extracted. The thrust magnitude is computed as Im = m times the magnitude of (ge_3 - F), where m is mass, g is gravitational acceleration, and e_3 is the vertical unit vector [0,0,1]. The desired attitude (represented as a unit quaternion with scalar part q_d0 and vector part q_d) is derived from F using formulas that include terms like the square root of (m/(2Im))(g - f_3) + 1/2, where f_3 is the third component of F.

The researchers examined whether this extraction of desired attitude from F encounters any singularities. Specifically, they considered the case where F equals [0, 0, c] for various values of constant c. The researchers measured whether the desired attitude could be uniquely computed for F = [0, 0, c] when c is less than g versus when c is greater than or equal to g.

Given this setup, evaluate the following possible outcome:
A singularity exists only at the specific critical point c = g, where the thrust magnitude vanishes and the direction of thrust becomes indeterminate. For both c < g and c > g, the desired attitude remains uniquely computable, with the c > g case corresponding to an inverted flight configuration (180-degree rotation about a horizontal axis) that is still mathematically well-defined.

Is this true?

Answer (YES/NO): NO